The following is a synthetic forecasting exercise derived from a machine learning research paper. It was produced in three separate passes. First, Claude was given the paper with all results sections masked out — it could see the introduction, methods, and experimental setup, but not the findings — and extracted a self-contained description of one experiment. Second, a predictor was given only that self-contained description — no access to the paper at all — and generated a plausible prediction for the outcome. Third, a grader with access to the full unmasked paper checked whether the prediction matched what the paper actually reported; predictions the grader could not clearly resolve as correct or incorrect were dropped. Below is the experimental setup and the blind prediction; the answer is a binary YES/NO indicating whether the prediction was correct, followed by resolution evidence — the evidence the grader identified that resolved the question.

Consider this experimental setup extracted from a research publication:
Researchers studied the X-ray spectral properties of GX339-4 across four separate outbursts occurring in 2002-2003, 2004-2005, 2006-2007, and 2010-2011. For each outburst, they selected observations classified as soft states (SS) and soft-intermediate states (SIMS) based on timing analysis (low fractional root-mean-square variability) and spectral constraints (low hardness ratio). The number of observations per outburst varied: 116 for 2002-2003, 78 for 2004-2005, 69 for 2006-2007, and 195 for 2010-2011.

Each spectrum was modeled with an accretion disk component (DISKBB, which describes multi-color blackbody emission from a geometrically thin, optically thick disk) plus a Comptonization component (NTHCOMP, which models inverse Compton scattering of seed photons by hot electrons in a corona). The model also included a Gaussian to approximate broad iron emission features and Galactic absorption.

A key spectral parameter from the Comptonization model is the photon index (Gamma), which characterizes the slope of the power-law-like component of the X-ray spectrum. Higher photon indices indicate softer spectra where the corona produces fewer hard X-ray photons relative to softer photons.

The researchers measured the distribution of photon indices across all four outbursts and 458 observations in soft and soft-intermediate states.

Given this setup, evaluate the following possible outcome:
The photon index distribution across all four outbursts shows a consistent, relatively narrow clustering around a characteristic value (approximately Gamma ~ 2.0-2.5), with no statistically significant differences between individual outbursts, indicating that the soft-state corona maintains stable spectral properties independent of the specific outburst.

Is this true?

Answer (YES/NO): NO